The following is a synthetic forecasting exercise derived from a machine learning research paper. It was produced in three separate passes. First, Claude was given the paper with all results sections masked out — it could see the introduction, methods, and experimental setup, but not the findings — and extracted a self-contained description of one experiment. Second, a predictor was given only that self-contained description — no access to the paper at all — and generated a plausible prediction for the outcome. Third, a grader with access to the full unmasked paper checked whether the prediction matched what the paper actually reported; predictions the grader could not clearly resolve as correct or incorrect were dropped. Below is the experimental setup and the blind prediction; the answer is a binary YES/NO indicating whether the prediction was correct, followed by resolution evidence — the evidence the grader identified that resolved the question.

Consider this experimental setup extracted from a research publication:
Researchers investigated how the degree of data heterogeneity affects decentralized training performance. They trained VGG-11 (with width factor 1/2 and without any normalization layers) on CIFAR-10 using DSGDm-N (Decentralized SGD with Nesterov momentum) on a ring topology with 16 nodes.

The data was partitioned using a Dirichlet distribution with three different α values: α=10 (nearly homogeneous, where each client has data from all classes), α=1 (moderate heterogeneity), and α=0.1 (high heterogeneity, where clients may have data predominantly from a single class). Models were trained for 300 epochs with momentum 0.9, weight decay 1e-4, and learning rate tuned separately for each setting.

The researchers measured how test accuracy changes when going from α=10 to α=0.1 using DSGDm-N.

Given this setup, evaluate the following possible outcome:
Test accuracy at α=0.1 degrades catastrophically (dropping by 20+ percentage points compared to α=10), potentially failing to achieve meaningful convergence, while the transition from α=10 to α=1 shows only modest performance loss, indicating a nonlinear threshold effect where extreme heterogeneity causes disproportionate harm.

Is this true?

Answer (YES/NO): NO